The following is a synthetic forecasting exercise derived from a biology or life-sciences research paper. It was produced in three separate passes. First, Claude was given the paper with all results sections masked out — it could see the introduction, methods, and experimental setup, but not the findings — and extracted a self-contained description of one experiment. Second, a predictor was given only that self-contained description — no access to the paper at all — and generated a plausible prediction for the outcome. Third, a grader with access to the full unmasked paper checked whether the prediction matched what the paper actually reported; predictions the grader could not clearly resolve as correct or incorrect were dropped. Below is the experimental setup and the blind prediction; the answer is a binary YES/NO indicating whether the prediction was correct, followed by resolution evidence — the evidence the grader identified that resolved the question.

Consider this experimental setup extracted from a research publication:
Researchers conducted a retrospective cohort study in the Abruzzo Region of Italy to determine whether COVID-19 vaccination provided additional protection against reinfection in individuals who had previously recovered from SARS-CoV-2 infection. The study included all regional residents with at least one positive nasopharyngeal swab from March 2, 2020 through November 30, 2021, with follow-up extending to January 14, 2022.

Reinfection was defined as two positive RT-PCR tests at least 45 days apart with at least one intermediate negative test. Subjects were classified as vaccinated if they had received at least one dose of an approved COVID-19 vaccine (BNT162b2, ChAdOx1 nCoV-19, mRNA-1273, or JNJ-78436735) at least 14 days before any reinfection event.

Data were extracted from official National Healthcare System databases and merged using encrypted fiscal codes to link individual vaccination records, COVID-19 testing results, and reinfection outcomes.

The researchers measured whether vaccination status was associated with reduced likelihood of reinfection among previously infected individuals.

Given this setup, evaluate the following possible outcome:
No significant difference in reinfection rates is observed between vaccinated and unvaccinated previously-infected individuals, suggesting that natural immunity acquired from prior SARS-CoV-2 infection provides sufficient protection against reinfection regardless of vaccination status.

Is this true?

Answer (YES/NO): NO